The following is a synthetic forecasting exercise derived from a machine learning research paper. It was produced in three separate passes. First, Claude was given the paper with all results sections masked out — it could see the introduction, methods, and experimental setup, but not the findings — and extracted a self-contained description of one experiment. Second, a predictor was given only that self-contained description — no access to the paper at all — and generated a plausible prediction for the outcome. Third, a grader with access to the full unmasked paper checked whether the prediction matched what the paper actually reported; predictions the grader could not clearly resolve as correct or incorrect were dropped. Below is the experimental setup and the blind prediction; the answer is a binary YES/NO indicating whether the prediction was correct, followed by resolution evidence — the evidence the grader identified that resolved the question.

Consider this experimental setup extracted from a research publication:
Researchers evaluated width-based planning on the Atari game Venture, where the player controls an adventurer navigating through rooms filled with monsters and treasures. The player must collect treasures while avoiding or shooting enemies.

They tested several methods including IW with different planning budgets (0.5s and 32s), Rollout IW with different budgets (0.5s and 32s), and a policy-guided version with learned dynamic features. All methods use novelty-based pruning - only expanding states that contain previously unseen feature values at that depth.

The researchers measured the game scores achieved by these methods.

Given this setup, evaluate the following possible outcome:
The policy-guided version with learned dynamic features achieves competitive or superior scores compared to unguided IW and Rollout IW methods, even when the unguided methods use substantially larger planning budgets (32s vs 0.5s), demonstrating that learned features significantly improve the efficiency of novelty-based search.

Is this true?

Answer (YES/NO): NO